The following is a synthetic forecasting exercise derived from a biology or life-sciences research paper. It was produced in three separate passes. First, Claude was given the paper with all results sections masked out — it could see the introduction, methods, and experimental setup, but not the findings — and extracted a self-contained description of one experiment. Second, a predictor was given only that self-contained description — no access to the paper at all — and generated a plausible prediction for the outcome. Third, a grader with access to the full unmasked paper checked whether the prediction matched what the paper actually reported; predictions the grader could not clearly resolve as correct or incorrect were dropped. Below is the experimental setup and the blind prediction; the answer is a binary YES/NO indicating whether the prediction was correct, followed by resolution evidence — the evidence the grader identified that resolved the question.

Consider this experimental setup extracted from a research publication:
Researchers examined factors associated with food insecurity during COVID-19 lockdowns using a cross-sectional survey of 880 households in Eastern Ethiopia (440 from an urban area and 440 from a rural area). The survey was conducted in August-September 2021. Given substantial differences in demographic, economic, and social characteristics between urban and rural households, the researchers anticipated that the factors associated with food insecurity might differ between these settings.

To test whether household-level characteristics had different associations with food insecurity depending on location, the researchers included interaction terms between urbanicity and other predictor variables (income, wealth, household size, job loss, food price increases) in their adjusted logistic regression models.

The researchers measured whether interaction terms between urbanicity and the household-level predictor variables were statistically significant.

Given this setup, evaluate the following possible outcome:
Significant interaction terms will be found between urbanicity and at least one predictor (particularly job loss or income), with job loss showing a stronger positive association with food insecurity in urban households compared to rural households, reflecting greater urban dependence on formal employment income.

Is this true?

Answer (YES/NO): YES